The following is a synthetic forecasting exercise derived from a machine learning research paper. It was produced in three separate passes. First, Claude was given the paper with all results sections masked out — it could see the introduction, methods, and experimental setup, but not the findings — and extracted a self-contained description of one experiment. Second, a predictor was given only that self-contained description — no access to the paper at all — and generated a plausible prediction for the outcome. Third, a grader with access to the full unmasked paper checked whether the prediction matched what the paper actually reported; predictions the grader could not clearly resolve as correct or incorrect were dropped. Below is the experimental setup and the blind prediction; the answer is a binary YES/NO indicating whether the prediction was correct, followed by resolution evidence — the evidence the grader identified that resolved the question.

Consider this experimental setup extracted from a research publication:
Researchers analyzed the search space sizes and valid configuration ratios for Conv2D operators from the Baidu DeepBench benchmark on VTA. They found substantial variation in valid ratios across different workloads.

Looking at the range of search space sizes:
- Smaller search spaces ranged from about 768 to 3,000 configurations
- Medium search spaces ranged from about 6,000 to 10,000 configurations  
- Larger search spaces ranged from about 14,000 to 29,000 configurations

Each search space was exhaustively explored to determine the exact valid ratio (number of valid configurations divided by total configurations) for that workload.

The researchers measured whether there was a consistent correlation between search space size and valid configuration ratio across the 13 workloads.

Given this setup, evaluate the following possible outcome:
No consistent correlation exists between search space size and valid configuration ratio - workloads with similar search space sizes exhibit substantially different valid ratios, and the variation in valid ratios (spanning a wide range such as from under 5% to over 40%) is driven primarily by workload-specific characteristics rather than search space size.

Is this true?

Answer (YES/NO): NO